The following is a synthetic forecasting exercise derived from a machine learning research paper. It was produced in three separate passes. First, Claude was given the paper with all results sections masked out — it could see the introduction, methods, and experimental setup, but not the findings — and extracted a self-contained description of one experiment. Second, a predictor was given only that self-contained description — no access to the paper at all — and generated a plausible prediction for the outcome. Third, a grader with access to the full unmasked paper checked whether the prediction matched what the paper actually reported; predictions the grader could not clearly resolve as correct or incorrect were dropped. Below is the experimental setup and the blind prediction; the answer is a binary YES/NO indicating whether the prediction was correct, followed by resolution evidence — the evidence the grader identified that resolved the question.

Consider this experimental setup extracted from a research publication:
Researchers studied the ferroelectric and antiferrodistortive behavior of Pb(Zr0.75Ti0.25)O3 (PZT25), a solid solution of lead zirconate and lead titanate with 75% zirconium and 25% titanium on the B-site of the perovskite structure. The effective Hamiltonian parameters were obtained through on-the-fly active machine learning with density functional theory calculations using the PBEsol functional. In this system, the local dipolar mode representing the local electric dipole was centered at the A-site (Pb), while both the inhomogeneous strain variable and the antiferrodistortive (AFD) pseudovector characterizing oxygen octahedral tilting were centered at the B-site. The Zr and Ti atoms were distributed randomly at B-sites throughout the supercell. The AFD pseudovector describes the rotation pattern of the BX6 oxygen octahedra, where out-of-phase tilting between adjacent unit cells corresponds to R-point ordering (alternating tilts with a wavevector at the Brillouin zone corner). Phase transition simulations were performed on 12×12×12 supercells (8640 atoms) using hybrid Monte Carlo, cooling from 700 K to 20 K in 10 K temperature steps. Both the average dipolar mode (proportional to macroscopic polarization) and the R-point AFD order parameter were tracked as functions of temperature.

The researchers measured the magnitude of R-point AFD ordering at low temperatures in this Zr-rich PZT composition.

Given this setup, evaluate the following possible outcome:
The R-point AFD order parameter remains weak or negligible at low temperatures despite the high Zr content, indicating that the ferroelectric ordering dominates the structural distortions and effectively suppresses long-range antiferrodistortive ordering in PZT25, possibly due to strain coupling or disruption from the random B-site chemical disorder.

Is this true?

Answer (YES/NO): NO